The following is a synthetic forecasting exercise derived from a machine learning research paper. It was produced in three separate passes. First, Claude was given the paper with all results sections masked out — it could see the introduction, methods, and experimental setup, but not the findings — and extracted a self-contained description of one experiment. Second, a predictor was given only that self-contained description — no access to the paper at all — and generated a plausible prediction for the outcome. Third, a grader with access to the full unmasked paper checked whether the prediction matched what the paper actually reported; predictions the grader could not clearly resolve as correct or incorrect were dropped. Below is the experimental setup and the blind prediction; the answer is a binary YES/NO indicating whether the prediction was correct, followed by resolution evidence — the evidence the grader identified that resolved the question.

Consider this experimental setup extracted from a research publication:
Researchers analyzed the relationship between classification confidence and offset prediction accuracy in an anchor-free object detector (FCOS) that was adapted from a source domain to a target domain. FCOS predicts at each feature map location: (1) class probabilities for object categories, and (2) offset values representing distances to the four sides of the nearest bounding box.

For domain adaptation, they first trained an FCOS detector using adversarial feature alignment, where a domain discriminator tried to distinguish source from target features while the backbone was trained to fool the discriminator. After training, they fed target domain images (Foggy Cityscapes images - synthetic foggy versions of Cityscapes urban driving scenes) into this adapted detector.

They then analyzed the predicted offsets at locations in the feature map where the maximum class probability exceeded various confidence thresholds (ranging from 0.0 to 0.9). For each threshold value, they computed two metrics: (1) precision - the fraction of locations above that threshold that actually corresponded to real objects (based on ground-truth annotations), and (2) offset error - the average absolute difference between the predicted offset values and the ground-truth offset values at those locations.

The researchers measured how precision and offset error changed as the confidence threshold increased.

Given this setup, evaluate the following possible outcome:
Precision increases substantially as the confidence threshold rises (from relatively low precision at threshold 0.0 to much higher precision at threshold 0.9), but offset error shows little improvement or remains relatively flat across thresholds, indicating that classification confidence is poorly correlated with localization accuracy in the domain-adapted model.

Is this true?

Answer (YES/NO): NO